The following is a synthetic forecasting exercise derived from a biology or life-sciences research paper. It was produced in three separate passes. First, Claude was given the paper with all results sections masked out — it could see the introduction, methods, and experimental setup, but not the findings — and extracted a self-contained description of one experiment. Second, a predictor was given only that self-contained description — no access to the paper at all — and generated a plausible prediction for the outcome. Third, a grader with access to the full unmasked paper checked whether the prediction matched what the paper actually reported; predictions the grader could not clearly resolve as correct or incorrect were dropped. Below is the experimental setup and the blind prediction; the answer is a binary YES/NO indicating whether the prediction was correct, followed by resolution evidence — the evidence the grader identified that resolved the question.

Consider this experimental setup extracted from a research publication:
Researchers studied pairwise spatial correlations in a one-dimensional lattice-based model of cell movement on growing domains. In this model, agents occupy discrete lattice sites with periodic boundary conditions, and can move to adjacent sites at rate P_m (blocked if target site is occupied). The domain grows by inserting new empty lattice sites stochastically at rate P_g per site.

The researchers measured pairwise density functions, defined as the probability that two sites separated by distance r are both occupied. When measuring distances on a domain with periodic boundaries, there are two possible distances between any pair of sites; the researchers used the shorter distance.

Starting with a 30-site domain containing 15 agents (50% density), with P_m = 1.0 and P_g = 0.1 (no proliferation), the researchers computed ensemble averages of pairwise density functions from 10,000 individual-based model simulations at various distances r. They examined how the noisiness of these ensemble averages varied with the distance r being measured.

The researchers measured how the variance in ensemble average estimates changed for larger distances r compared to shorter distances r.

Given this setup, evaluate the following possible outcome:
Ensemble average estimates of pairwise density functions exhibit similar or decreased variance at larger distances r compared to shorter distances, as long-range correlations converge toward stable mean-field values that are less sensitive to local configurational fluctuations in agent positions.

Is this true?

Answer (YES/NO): NO